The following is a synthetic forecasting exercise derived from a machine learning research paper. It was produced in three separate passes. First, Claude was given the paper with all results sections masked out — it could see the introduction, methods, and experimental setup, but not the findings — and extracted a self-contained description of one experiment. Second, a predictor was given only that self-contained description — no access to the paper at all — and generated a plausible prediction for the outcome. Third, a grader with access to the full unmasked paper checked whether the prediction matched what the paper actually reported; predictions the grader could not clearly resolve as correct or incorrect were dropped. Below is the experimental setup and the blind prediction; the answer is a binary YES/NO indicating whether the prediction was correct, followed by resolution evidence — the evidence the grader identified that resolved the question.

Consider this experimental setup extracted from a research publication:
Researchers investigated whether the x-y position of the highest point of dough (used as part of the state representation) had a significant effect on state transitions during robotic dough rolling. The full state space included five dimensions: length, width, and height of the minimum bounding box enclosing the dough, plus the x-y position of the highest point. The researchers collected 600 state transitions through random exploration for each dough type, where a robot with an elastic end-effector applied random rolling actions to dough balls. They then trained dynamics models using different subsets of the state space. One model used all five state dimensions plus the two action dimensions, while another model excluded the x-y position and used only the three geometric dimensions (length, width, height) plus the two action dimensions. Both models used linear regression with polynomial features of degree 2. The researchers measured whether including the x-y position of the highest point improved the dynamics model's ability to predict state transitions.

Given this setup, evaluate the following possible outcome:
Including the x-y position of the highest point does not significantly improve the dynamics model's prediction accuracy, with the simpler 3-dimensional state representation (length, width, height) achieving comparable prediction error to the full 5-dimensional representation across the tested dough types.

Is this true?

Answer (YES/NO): YES